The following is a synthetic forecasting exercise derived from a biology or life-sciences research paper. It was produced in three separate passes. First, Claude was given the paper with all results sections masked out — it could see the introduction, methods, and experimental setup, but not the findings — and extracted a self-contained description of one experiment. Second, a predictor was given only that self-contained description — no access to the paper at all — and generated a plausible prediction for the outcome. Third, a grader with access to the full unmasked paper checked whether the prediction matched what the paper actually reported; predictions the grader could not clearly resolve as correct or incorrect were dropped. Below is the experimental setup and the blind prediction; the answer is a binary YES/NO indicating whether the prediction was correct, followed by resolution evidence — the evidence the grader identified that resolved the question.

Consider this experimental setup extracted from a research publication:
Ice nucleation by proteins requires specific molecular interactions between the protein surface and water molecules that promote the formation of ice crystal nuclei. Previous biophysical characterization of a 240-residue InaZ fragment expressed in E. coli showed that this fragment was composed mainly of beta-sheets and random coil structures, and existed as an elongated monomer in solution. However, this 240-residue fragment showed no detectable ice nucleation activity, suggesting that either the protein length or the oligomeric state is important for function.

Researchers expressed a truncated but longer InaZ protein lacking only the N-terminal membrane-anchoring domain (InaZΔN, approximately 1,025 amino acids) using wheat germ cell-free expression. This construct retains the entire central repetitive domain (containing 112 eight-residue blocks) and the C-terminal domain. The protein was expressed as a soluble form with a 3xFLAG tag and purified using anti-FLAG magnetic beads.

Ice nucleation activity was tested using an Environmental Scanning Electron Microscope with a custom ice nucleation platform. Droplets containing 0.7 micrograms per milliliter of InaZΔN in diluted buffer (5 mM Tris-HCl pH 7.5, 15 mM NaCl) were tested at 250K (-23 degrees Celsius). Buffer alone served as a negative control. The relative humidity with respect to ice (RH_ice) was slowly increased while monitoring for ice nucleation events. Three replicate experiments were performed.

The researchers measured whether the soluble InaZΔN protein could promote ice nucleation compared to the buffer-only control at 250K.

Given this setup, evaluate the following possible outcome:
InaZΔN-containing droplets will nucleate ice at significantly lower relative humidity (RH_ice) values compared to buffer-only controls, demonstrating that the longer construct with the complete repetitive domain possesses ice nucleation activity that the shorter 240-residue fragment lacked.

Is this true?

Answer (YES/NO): YES